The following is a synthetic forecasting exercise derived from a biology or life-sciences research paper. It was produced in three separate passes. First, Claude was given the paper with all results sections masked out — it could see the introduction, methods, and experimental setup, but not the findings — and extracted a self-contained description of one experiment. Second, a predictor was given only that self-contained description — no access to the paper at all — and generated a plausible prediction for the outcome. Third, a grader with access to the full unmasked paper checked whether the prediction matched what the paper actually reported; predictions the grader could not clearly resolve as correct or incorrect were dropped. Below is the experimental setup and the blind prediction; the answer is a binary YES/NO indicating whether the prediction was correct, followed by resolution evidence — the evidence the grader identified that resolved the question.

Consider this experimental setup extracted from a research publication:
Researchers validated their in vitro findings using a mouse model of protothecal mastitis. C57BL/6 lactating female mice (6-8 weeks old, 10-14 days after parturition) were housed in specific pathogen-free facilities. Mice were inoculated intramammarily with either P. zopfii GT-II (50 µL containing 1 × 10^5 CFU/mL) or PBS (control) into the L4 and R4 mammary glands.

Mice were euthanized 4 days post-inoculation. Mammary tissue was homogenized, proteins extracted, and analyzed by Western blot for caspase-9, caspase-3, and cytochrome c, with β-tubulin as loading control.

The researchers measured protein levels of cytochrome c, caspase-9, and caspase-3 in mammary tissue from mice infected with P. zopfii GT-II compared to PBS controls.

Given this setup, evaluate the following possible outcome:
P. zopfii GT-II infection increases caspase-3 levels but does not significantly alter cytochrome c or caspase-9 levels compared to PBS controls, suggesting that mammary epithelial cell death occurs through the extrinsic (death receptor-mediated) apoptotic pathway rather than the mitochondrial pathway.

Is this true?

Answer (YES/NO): NO